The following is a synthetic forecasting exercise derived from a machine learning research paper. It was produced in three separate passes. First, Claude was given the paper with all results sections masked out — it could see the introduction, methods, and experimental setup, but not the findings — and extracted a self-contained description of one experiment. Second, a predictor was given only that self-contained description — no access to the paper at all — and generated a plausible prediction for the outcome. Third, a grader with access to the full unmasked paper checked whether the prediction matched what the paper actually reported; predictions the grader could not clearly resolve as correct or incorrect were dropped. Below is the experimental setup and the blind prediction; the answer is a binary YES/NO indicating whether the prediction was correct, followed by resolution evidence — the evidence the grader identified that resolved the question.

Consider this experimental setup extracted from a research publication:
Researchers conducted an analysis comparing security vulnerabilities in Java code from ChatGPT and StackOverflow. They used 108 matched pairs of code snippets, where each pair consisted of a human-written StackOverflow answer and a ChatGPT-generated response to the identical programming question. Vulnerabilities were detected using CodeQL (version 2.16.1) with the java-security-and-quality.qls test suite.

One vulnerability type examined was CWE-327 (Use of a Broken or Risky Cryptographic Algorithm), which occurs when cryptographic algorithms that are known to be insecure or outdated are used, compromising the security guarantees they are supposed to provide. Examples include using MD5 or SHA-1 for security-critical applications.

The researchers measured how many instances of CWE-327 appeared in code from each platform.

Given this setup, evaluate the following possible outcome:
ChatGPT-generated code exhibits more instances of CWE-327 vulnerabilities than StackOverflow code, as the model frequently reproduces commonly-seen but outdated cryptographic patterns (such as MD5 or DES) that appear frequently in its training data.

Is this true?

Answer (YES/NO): NO